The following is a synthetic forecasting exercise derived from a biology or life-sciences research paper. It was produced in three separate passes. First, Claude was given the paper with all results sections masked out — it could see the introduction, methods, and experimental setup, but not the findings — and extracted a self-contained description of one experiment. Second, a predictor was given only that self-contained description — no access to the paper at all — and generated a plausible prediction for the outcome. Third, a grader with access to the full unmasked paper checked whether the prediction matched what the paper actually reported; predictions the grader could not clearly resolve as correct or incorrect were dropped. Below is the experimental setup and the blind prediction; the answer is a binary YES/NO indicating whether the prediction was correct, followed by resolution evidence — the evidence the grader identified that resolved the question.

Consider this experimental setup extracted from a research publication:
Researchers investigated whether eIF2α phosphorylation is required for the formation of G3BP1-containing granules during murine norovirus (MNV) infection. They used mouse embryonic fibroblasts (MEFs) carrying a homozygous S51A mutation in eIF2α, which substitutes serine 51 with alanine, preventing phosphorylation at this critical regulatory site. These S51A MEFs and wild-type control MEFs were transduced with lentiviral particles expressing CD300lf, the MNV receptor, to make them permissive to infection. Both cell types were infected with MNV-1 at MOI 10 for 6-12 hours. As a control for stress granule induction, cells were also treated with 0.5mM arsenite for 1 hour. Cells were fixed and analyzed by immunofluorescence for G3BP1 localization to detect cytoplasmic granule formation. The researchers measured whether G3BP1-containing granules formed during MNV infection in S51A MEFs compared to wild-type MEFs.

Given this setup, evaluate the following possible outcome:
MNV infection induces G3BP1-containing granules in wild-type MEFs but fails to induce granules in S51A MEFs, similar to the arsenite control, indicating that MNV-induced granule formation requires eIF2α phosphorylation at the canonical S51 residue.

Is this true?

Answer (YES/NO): NO